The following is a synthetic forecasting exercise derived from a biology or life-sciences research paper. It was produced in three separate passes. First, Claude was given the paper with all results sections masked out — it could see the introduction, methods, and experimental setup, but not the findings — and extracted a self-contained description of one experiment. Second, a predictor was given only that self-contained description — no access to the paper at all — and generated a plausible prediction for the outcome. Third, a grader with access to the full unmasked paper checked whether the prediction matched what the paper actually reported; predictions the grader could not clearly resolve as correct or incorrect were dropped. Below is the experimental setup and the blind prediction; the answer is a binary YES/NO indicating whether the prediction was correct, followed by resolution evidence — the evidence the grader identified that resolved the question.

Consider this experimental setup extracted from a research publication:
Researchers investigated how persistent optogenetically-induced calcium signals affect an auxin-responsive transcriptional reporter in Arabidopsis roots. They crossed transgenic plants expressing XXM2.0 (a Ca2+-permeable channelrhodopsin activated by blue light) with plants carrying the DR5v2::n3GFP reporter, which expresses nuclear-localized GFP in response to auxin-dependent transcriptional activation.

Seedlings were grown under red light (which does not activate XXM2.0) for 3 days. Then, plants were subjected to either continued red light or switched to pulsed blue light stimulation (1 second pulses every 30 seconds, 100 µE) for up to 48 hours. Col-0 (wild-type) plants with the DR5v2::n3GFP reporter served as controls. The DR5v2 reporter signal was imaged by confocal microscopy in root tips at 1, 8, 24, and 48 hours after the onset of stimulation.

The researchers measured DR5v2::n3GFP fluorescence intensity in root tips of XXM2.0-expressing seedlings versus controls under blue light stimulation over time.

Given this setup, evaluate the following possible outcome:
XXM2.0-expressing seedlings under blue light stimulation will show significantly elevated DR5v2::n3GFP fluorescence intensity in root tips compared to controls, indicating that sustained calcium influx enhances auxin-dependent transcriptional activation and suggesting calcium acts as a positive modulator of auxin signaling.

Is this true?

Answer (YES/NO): NO